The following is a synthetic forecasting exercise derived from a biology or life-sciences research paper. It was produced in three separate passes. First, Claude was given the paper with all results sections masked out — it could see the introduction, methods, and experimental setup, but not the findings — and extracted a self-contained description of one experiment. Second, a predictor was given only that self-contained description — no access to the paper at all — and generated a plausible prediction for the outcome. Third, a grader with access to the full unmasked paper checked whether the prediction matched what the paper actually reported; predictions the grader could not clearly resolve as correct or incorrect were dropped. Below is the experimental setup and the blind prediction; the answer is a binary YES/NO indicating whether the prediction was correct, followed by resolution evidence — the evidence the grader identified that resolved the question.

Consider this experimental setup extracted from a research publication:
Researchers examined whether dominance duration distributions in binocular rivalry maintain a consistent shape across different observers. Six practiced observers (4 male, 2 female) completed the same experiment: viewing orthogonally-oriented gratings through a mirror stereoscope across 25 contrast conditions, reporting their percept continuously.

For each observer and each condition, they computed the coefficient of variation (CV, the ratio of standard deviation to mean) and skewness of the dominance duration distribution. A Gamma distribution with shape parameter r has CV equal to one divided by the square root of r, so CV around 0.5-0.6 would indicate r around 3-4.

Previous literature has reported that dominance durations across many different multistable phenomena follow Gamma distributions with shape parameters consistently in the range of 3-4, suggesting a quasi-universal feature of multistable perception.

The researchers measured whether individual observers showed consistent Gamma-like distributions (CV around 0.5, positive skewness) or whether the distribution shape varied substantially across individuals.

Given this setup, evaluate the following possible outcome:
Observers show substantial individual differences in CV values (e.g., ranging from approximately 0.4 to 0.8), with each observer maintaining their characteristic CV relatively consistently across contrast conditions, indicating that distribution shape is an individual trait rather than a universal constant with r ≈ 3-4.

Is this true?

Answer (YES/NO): NO